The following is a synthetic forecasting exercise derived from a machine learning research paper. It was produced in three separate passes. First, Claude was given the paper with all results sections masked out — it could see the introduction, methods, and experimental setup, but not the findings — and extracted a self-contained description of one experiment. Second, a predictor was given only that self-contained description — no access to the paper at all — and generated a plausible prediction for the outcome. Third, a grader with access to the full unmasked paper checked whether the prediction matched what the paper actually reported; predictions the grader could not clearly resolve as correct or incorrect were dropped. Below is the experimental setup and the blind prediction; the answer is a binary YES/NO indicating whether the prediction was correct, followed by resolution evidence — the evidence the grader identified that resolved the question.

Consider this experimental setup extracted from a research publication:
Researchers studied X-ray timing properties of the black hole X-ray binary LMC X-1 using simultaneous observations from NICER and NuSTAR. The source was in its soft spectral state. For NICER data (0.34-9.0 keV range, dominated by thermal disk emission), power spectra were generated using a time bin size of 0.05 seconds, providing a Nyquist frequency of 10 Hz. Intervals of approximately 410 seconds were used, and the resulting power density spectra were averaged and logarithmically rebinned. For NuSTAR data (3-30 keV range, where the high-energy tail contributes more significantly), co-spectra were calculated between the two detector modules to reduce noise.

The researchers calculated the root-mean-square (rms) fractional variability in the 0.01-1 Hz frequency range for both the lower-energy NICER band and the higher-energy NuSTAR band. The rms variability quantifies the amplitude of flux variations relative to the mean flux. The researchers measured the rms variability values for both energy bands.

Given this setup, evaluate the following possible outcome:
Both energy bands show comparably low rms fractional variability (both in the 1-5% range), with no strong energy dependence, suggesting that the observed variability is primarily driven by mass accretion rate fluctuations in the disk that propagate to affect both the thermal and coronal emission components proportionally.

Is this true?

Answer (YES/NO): NO